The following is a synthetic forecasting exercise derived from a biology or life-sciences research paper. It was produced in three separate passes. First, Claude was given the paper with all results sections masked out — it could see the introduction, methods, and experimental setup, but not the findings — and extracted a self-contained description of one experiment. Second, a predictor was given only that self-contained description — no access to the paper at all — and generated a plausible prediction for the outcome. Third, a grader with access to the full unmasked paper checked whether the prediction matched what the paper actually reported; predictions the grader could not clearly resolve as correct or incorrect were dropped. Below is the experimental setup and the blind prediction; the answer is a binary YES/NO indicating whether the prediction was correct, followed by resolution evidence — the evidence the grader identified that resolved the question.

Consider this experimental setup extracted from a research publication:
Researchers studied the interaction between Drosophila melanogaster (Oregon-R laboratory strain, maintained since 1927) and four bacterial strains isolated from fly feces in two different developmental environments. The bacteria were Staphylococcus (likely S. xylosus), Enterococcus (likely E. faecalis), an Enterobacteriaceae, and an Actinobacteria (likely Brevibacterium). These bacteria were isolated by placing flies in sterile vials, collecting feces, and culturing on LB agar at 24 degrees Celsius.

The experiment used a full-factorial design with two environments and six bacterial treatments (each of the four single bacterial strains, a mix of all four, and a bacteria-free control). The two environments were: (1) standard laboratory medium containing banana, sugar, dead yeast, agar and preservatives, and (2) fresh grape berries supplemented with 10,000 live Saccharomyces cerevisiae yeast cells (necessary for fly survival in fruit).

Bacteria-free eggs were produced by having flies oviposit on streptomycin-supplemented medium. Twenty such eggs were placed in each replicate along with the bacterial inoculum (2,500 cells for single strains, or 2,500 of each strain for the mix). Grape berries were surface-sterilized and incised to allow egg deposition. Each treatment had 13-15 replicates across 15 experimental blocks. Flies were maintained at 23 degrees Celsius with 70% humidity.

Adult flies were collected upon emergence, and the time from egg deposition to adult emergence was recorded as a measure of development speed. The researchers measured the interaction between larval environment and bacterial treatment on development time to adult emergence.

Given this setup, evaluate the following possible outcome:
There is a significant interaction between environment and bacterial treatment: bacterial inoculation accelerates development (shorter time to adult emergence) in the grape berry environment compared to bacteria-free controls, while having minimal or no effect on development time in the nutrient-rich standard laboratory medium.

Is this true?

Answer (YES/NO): NO